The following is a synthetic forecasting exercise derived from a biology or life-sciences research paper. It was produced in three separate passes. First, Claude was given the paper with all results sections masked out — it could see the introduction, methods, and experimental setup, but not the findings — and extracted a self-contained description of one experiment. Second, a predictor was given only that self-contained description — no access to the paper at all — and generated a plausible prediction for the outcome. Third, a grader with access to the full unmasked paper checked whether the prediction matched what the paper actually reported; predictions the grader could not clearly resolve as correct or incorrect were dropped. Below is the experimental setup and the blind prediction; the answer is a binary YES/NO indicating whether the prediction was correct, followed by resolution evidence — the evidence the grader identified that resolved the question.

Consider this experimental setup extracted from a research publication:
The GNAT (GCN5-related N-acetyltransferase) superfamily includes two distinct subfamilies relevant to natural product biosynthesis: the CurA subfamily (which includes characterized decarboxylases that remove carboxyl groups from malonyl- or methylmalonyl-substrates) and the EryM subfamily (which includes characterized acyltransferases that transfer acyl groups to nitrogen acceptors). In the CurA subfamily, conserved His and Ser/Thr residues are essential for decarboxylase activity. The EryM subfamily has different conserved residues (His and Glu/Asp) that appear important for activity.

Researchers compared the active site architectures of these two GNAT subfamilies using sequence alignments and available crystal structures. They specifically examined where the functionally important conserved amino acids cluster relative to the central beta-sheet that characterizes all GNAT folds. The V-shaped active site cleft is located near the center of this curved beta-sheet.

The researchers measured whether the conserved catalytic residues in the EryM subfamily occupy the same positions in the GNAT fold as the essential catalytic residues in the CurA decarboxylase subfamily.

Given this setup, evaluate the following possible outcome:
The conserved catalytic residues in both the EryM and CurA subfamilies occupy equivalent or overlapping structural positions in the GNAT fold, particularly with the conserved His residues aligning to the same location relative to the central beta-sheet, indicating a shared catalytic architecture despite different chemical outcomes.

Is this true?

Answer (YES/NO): NO